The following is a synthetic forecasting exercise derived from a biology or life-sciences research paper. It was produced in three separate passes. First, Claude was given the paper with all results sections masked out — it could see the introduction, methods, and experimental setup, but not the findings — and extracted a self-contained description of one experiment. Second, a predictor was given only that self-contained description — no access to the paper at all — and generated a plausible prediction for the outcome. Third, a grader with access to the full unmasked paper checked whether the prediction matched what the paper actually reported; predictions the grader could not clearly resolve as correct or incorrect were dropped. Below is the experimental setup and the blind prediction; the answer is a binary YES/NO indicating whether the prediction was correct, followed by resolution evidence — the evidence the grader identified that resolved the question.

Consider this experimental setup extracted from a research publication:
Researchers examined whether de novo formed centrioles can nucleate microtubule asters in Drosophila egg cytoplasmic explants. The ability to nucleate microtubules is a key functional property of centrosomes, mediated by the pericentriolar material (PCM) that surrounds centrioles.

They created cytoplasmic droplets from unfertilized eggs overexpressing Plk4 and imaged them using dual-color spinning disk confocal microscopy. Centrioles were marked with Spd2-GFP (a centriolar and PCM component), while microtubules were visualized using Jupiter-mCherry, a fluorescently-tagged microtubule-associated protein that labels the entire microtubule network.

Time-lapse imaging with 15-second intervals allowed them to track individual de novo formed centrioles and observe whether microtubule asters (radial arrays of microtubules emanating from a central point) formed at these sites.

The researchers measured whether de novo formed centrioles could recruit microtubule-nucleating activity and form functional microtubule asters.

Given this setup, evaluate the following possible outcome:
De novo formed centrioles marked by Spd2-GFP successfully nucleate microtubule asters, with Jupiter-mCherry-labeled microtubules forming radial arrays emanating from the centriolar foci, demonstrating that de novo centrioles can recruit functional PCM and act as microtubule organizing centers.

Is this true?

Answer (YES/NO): YES